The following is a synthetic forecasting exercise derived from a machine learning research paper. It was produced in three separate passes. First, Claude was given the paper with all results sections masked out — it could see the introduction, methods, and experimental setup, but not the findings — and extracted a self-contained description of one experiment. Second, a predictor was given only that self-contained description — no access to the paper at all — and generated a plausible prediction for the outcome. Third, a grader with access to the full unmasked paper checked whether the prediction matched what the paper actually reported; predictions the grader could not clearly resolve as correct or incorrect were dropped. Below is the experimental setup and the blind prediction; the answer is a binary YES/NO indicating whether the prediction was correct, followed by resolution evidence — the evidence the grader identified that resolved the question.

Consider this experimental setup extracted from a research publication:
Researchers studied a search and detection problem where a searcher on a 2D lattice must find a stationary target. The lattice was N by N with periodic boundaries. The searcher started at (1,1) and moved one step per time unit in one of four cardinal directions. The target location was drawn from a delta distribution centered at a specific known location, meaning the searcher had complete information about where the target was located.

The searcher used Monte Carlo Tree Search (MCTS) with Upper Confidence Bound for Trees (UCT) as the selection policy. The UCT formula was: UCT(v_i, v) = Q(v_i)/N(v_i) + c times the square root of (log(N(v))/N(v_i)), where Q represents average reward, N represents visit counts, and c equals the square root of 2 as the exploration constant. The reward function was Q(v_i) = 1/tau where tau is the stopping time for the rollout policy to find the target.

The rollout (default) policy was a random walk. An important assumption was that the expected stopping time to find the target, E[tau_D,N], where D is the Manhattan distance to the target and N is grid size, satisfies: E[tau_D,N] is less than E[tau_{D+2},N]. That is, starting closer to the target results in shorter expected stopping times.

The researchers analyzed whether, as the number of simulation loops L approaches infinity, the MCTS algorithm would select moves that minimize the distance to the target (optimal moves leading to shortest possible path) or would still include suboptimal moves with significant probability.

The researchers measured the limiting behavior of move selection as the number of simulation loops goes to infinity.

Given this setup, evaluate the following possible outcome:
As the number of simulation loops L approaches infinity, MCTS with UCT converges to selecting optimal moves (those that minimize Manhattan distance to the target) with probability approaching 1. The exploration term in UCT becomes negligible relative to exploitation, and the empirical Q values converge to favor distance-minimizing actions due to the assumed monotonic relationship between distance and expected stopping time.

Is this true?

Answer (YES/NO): YES